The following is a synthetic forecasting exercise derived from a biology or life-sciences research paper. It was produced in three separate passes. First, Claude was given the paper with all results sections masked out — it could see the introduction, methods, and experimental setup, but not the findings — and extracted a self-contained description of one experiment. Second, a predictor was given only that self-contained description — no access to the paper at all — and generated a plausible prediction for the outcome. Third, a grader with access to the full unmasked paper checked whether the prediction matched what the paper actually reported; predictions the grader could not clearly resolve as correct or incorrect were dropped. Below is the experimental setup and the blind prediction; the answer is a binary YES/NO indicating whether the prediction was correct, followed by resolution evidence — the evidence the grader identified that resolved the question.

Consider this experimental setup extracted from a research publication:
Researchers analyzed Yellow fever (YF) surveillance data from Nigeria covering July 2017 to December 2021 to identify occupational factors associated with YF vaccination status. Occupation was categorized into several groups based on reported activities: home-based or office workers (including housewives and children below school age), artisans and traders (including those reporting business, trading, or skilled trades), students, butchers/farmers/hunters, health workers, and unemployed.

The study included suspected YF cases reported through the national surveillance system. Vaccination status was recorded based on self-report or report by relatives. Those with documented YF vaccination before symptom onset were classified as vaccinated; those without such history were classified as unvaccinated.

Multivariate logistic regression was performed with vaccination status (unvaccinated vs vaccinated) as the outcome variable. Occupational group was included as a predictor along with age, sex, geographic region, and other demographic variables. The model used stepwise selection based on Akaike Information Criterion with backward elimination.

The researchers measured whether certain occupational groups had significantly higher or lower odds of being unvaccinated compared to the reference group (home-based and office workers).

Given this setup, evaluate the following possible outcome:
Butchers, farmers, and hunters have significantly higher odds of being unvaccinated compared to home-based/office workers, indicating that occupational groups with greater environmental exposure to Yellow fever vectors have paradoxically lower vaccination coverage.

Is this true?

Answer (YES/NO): YES